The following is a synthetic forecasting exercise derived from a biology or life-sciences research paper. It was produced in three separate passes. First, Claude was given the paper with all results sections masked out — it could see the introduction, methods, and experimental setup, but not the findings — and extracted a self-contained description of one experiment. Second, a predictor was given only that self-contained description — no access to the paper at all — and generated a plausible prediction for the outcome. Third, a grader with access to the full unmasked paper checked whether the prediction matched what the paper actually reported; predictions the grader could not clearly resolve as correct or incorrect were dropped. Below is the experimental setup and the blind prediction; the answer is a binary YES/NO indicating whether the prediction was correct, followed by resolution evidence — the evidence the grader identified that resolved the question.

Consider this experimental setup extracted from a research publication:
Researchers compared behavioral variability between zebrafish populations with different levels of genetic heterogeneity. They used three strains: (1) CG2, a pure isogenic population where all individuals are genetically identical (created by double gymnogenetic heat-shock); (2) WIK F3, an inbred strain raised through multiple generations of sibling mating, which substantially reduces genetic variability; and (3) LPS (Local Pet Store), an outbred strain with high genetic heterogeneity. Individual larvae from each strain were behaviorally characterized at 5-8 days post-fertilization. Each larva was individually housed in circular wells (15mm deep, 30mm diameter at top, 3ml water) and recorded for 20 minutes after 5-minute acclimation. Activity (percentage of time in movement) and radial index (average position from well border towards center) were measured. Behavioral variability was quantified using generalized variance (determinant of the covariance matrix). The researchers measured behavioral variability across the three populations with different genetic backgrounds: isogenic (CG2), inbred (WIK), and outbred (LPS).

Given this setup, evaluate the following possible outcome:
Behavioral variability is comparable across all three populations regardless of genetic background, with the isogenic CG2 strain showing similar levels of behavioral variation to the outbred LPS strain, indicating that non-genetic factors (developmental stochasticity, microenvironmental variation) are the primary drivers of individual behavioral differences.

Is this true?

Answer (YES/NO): YES